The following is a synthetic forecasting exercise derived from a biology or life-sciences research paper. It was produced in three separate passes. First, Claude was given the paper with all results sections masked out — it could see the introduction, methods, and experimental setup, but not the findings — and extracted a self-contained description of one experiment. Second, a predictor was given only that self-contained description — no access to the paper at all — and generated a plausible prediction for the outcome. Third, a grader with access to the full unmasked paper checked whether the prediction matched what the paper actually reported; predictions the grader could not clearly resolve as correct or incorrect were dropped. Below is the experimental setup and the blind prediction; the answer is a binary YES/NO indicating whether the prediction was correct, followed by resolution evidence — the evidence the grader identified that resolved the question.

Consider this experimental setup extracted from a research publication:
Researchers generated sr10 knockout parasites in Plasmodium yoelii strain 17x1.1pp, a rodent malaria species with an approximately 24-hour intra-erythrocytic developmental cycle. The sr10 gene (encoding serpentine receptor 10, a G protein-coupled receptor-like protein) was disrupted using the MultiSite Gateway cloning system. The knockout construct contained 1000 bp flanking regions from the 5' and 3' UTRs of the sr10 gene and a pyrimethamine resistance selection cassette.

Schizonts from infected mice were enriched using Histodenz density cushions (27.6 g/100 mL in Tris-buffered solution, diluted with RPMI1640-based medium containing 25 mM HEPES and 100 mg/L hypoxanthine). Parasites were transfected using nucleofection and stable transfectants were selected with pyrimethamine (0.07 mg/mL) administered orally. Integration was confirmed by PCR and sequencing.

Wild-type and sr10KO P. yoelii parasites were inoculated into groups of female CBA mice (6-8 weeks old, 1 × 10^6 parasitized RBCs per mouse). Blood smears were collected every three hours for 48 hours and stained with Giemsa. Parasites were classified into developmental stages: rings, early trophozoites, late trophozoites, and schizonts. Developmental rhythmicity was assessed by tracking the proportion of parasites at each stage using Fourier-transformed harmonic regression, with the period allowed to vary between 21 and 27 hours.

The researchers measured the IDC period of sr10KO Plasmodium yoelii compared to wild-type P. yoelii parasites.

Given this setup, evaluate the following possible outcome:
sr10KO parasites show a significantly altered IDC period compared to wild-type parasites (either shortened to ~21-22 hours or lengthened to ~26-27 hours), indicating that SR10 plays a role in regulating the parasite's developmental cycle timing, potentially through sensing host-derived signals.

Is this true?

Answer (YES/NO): NO